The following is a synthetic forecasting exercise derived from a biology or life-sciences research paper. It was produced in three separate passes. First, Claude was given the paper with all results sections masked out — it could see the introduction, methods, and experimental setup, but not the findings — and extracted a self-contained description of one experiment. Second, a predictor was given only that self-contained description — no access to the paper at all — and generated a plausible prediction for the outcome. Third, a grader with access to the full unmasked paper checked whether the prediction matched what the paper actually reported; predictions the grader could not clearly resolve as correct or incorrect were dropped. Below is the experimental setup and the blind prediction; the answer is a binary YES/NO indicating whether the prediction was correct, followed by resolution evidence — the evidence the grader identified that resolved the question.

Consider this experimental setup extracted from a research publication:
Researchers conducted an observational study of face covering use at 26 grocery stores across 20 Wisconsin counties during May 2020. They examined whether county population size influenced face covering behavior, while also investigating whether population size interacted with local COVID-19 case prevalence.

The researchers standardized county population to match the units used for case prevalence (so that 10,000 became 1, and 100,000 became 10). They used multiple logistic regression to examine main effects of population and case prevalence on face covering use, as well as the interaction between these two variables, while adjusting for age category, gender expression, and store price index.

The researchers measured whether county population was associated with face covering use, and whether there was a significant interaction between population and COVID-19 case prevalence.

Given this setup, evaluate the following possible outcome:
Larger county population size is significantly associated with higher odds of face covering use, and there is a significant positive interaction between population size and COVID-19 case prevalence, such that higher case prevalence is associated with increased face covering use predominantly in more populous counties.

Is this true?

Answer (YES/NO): NO